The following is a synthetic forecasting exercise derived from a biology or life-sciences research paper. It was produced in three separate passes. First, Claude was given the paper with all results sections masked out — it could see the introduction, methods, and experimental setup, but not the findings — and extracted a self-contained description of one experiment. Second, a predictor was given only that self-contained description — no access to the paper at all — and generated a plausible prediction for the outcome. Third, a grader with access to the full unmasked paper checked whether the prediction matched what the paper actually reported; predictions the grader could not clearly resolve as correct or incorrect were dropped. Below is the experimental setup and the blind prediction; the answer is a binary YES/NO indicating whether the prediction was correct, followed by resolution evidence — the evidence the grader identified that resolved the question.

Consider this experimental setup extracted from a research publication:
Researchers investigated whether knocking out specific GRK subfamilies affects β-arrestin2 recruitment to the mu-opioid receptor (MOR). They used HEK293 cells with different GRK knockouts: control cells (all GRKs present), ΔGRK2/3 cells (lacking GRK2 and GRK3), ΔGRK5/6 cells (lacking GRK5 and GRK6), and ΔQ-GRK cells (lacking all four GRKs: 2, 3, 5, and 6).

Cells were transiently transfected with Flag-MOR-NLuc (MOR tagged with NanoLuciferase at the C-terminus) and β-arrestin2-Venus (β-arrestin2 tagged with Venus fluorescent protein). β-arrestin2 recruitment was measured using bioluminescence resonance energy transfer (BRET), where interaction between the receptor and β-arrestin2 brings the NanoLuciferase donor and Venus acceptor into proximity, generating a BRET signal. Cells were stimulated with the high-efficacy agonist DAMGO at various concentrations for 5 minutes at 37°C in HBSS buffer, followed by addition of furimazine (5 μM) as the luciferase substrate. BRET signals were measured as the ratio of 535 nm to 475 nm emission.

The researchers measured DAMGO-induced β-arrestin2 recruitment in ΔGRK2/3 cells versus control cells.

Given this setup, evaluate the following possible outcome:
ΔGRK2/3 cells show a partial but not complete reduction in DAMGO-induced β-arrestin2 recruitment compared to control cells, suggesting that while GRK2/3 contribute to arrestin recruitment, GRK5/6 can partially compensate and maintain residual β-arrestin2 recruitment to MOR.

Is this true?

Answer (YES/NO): YES